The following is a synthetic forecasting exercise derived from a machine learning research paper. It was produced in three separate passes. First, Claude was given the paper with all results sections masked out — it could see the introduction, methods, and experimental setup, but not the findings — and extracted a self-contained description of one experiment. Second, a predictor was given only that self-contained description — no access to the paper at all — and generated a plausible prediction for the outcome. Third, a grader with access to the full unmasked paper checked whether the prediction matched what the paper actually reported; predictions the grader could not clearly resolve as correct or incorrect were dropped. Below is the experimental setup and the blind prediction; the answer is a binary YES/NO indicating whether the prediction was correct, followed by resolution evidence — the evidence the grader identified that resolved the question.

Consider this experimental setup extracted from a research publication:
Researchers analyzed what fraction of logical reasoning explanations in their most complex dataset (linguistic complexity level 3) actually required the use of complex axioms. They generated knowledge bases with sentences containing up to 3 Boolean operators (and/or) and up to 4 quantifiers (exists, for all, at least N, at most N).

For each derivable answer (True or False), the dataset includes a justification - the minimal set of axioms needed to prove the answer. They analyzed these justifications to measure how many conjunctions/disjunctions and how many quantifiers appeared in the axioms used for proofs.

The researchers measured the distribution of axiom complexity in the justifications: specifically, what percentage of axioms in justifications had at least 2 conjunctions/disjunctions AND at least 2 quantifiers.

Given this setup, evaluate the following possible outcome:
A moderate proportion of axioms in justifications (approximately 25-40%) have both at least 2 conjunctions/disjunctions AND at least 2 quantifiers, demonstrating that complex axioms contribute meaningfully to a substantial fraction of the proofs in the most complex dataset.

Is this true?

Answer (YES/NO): NO